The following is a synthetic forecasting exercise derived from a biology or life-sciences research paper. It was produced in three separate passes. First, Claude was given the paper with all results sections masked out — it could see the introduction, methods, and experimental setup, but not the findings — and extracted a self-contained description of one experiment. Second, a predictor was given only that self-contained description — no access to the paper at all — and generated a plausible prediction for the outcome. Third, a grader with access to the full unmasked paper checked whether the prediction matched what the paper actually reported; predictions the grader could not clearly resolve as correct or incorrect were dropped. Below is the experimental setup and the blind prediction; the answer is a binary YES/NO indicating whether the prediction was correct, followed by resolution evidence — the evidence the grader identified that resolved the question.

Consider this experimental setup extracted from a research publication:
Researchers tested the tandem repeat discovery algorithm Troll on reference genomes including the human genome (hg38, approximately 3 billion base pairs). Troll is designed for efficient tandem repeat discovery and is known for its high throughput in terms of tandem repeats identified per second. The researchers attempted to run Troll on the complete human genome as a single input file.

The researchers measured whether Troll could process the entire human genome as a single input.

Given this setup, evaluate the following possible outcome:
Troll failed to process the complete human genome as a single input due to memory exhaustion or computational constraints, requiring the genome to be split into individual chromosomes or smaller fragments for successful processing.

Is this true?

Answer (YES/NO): YES